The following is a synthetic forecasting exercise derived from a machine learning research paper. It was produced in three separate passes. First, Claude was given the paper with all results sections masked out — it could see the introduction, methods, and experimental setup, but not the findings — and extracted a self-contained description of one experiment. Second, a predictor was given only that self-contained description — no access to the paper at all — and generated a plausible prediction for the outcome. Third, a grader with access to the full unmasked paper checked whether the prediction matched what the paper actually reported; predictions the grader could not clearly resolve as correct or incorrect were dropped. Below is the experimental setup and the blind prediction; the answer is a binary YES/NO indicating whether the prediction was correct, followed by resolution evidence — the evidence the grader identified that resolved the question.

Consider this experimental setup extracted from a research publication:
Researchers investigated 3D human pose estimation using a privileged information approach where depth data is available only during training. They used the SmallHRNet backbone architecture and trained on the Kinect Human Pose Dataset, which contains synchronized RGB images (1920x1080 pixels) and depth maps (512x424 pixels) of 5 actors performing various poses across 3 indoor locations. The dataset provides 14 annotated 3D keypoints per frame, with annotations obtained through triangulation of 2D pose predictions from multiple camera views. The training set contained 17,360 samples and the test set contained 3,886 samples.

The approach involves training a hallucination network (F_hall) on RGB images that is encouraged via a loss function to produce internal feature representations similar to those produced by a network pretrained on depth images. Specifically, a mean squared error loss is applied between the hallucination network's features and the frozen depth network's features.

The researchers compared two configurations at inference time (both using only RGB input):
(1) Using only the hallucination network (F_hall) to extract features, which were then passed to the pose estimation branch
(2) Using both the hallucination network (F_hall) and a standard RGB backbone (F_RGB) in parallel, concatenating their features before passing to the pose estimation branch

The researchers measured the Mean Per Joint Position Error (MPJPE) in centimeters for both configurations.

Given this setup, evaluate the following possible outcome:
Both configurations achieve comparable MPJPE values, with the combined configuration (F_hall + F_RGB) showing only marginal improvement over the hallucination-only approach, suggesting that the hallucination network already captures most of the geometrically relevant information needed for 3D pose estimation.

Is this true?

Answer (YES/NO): NO